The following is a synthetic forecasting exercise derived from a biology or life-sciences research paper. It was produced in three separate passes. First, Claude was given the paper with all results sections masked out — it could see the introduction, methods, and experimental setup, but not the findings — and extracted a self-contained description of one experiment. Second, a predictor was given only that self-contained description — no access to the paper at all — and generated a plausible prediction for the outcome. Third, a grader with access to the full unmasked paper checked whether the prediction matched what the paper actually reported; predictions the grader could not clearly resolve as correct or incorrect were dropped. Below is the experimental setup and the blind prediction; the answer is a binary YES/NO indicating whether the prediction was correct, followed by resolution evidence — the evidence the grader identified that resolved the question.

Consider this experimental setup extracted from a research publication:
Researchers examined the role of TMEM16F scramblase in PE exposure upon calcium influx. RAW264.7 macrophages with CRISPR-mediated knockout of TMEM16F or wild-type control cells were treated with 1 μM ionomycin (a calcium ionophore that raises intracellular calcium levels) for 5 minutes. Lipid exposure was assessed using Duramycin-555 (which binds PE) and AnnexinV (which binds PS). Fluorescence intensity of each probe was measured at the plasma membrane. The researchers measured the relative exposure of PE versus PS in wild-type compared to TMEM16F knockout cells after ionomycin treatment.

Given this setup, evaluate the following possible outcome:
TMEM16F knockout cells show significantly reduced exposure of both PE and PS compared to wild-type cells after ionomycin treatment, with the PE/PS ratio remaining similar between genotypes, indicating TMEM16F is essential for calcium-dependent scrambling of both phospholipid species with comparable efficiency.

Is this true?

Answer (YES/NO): YES